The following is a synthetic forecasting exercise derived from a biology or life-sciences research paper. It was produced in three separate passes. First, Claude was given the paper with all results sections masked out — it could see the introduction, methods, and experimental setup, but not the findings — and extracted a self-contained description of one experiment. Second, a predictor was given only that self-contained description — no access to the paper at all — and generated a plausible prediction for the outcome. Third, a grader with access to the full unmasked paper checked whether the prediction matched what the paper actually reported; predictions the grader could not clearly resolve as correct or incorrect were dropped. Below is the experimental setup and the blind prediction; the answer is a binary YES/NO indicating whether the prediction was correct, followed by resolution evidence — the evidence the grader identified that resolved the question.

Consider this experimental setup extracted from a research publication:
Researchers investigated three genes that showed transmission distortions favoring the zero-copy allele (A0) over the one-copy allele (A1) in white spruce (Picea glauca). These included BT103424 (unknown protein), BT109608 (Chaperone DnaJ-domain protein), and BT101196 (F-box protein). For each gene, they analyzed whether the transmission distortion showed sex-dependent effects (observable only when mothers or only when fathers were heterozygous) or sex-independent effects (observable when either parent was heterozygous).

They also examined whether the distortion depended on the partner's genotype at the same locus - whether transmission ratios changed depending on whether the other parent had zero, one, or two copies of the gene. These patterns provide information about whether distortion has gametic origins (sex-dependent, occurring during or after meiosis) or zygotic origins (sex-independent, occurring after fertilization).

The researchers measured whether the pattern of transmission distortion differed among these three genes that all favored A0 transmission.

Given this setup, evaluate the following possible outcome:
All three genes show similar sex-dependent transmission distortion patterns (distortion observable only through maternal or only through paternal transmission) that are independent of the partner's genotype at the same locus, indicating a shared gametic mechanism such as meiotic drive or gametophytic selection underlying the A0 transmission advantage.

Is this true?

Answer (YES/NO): NO